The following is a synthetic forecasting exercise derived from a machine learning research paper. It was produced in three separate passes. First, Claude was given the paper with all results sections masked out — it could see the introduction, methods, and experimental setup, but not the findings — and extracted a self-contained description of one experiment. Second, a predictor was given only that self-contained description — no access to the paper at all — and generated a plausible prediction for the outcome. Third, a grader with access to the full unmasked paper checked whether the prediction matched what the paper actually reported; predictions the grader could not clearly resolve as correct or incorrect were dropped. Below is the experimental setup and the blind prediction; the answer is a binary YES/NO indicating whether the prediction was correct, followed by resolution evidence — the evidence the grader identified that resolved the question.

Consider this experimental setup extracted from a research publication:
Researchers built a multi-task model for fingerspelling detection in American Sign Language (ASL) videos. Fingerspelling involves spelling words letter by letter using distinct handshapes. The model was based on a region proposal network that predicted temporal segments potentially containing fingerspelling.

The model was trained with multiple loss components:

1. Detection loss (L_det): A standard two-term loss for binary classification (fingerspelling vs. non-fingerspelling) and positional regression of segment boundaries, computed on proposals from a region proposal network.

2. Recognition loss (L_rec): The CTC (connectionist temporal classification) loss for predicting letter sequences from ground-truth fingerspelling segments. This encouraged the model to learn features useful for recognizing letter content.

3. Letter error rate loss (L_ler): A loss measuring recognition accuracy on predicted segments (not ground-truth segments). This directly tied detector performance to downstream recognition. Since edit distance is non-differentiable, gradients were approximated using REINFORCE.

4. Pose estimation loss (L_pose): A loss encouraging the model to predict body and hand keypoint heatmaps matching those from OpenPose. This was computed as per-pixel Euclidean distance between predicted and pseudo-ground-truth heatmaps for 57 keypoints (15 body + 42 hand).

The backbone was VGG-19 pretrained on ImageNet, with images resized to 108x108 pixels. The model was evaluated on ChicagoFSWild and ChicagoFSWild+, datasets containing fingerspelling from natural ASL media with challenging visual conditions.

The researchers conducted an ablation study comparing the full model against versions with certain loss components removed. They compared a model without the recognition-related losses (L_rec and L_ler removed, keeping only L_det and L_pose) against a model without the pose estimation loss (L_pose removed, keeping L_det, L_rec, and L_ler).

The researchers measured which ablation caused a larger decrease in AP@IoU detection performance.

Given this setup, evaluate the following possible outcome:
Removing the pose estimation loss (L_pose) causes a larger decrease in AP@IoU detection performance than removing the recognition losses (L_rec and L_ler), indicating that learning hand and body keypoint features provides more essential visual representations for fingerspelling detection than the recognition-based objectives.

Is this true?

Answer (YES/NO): NO